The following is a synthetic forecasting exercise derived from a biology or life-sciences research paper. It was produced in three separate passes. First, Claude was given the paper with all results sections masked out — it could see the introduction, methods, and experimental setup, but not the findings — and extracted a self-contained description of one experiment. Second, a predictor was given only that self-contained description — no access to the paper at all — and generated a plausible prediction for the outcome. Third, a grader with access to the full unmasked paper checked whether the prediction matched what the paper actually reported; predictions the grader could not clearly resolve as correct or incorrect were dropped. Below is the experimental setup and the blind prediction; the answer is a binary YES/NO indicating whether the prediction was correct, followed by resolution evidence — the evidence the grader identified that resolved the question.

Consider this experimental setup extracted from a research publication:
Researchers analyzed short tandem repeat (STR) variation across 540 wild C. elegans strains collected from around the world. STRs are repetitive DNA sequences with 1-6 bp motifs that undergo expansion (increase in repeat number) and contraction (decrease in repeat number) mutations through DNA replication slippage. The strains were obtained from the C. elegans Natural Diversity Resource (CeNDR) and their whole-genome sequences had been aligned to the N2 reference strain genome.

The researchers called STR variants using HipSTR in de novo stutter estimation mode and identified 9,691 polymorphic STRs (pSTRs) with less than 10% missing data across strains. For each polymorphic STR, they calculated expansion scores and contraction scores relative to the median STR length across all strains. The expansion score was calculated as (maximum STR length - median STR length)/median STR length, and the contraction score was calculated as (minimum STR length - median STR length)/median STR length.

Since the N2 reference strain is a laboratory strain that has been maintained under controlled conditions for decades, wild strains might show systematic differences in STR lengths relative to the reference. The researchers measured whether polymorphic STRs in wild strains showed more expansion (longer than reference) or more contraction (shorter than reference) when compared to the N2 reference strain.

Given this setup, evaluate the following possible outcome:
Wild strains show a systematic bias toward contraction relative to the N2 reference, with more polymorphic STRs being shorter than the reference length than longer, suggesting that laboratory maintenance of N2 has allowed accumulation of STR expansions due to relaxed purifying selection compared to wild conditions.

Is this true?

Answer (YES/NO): YES